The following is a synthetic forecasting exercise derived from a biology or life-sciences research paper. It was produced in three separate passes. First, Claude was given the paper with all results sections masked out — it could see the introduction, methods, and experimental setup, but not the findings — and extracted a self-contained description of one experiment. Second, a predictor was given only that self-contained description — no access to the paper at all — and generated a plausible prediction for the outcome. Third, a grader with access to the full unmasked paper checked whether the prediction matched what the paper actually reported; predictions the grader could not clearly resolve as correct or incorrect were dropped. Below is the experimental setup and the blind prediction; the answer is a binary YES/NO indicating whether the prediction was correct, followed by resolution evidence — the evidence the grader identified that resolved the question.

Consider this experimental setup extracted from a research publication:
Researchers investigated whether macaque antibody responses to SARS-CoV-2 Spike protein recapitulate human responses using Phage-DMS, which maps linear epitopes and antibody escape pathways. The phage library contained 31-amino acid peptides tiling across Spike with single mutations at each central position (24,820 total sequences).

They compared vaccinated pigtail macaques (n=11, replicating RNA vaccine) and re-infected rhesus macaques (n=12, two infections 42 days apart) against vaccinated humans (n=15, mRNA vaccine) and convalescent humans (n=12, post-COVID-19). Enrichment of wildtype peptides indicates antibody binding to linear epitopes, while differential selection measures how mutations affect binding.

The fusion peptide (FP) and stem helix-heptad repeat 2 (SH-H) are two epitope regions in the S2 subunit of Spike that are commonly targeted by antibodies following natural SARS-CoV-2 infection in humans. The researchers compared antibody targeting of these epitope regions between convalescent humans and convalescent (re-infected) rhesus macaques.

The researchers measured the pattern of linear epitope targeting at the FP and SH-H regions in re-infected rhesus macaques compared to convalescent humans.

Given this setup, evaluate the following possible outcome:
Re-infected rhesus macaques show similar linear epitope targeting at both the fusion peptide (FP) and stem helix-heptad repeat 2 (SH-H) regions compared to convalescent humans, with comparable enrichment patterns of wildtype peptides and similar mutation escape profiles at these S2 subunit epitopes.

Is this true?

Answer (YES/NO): NO